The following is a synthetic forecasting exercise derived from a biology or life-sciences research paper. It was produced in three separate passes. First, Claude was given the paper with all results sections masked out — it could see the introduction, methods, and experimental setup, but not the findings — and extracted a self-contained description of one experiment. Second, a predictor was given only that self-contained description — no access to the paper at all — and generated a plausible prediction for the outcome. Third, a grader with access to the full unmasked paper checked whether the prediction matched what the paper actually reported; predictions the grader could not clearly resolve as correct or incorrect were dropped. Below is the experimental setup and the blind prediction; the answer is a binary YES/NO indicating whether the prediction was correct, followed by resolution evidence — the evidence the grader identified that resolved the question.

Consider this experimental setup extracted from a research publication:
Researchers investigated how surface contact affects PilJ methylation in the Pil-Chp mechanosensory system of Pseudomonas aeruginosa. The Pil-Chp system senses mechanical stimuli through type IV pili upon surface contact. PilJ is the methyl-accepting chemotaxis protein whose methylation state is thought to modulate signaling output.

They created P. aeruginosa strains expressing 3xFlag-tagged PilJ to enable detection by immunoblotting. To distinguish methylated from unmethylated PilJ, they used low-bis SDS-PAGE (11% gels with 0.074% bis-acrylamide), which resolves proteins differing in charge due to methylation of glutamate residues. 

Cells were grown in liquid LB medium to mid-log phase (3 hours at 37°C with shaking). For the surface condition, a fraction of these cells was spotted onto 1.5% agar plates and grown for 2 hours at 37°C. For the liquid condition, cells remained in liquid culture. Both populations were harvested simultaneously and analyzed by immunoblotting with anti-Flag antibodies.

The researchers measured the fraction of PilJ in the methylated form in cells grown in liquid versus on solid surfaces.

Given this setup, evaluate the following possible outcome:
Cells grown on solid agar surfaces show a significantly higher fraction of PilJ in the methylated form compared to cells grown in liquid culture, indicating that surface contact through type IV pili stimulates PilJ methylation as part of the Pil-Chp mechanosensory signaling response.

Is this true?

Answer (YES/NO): YES